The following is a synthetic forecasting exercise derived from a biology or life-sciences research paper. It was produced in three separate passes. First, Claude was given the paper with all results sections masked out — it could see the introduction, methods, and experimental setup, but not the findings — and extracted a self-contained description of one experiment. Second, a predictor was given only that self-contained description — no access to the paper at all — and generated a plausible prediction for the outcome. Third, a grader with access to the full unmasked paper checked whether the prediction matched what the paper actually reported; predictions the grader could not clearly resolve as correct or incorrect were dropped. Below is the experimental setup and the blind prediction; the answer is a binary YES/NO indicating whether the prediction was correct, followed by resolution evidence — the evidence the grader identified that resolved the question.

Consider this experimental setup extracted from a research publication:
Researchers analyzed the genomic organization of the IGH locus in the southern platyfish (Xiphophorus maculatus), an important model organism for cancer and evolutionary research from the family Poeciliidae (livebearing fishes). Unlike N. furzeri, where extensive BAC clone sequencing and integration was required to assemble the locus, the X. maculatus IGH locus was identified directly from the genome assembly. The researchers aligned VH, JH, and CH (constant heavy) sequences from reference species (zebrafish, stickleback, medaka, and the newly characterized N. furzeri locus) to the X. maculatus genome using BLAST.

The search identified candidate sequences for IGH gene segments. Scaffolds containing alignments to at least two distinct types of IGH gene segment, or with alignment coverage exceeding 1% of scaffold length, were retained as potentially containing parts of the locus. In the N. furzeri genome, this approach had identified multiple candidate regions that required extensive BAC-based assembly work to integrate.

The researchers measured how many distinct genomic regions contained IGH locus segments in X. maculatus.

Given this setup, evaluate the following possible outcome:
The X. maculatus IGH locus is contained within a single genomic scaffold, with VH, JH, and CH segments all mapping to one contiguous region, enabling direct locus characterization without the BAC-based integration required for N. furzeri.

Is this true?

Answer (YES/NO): YES